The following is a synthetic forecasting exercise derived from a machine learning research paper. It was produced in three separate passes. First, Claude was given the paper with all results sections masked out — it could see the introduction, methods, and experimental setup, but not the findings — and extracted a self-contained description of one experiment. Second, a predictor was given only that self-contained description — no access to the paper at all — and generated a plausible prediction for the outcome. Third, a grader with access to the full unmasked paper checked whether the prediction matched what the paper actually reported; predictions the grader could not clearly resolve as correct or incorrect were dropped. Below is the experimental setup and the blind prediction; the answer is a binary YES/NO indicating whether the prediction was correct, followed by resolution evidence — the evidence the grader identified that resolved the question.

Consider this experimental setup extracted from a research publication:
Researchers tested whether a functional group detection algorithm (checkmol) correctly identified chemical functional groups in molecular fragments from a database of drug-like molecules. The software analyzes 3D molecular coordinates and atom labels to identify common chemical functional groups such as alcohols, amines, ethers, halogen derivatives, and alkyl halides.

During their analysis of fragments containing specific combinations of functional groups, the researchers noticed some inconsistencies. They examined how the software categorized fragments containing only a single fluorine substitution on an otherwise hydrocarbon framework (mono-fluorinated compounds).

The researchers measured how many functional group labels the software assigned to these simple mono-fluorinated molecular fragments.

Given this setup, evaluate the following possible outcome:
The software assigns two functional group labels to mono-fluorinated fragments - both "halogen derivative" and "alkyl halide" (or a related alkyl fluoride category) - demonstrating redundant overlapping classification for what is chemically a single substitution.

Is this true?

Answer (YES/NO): YES